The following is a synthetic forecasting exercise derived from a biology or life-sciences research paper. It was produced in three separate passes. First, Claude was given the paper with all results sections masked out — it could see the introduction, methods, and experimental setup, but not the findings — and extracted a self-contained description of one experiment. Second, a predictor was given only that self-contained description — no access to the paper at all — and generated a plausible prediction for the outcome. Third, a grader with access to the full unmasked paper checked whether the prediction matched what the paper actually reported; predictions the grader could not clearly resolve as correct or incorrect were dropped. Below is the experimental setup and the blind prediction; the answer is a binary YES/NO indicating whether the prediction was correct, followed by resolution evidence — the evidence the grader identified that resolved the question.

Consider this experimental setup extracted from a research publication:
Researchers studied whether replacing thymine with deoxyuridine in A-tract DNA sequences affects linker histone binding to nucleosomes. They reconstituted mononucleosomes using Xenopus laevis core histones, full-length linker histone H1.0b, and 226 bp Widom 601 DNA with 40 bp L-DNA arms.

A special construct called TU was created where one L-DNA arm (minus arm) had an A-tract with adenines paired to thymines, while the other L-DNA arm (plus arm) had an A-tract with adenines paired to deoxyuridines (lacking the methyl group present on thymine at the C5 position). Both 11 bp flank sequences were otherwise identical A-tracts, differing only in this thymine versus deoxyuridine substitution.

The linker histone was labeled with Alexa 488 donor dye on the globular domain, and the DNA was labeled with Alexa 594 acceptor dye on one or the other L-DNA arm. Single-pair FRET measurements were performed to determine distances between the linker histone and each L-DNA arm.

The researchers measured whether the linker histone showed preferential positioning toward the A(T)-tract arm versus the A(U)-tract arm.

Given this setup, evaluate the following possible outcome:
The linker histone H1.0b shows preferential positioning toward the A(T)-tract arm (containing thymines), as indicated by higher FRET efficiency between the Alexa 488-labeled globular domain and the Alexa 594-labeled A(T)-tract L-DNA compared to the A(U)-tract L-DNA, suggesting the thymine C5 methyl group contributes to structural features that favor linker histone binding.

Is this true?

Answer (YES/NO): NO